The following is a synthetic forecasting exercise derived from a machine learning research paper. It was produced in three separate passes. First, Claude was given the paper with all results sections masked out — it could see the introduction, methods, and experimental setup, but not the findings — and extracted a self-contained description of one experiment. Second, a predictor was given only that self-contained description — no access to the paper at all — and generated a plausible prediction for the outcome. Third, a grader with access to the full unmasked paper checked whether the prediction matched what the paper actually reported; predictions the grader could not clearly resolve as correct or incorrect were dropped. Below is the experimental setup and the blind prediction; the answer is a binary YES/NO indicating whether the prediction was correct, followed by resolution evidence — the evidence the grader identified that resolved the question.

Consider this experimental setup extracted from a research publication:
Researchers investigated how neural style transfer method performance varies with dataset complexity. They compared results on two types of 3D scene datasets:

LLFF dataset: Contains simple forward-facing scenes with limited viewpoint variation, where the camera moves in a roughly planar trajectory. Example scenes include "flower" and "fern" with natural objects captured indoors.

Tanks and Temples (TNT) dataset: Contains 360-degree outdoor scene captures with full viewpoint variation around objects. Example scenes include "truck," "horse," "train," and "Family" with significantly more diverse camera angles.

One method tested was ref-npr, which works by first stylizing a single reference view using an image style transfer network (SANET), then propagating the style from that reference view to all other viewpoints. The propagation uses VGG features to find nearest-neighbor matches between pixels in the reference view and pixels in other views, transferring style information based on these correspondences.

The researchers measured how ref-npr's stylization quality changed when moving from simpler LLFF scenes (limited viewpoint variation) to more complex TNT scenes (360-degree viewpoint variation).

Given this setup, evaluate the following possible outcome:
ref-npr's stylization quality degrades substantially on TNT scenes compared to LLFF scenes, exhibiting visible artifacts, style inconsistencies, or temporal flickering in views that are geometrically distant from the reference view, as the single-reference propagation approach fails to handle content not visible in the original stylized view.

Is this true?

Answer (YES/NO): YES